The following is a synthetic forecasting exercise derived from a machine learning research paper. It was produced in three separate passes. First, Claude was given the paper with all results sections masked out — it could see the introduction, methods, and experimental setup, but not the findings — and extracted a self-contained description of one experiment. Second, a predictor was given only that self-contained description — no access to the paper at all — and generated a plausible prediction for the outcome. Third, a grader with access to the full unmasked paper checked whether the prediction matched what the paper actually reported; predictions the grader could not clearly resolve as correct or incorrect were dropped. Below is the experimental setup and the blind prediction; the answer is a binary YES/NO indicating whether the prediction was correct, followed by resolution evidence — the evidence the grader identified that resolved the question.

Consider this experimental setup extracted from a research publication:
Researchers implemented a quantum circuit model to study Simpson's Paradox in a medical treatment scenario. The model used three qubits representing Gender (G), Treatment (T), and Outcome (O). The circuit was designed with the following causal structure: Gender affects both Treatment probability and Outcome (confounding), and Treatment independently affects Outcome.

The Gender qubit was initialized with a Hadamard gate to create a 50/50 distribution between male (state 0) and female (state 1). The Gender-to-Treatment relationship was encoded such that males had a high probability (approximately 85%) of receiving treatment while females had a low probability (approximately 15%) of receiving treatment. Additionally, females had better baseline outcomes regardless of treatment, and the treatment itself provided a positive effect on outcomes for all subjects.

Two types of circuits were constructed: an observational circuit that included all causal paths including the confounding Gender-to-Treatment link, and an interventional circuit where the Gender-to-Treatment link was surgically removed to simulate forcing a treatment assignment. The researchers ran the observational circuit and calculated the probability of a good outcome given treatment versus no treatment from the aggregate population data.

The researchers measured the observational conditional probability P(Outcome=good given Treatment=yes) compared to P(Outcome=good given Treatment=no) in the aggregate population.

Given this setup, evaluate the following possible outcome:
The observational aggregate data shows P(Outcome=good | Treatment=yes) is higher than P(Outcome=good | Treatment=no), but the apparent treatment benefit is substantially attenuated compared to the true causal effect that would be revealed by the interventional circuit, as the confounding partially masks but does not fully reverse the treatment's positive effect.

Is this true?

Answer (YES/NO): NO